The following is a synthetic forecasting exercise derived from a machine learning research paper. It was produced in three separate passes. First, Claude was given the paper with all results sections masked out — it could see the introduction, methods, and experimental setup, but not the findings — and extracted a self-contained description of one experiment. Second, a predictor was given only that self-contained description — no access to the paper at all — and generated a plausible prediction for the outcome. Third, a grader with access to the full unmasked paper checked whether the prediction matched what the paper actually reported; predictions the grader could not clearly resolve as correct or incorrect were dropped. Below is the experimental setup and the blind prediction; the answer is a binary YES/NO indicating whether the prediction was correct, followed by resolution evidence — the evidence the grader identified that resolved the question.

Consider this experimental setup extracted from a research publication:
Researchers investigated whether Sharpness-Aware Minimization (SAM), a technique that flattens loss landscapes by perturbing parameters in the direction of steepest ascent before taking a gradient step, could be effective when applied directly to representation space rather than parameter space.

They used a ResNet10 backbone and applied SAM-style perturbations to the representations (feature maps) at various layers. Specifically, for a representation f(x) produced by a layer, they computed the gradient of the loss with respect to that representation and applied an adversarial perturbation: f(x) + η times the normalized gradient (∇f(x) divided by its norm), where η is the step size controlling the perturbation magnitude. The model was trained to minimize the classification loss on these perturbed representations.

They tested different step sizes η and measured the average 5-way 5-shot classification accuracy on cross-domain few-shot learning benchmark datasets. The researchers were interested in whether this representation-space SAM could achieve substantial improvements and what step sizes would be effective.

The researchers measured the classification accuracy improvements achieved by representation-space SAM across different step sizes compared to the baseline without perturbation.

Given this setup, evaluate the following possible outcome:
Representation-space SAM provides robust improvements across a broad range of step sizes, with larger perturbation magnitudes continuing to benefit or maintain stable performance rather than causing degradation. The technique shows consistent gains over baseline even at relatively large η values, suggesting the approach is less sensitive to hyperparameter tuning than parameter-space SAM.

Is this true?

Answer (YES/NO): NO